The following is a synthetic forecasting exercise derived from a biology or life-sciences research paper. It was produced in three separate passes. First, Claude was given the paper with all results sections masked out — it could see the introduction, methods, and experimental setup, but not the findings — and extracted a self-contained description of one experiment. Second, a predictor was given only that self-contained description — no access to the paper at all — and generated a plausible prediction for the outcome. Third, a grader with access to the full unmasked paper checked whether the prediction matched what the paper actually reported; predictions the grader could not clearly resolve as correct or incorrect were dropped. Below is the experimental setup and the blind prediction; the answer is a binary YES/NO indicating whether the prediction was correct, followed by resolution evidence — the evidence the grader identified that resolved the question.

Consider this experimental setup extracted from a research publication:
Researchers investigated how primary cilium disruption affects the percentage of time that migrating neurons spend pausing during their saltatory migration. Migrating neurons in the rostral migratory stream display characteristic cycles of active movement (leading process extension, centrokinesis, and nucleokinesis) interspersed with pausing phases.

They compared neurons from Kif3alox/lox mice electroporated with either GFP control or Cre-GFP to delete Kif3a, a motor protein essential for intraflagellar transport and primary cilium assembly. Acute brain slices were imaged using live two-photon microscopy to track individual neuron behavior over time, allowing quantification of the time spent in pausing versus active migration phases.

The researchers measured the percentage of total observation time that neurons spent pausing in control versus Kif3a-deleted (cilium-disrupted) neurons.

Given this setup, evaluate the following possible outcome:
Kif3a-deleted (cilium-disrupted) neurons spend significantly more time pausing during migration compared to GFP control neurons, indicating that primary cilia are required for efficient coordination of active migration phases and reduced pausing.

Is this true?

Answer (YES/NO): YES